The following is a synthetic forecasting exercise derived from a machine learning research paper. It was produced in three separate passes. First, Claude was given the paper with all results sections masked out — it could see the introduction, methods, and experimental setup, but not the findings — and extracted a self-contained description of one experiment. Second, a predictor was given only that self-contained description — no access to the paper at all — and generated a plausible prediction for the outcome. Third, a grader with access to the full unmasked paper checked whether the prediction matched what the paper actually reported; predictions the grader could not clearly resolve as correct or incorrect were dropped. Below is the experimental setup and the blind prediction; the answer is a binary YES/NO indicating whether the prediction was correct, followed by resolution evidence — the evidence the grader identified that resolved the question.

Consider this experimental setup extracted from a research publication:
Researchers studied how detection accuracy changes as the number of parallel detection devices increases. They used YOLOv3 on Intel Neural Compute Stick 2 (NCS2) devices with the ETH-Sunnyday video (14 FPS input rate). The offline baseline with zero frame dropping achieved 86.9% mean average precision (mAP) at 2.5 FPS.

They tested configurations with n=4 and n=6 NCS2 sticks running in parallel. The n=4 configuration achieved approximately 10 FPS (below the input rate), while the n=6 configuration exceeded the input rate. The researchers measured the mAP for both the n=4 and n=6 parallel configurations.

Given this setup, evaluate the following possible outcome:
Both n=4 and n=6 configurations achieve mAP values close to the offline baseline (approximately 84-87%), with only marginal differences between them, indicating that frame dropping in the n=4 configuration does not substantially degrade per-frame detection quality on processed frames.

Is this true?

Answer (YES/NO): YES